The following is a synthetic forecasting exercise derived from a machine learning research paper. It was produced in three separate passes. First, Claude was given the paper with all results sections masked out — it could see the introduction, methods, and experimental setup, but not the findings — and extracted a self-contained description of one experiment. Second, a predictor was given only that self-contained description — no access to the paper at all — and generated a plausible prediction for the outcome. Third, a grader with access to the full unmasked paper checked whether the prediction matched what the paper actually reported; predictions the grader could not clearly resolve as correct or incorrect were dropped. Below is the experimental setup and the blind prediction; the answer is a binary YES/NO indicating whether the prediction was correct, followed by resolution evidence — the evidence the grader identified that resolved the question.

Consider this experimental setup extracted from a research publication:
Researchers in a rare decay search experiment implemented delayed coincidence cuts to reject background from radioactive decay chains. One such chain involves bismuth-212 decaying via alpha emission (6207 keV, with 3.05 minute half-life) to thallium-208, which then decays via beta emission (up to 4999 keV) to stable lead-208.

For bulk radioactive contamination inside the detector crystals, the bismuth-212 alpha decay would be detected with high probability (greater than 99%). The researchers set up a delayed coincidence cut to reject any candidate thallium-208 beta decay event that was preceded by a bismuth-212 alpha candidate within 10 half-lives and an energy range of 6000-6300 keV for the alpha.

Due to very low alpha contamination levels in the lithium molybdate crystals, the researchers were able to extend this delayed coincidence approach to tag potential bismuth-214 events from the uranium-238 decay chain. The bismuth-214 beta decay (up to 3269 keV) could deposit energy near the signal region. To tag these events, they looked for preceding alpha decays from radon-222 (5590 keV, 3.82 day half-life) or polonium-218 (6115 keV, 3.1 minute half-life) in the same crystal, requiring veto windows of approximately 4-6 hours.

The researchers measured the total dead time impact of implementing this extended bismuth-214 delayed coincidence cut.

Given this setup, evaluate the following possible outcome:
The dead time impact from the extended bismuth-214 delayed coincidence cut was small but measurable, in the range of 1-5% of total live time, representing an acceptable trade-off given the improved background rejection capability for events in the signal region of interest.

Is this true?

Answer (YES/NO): NO